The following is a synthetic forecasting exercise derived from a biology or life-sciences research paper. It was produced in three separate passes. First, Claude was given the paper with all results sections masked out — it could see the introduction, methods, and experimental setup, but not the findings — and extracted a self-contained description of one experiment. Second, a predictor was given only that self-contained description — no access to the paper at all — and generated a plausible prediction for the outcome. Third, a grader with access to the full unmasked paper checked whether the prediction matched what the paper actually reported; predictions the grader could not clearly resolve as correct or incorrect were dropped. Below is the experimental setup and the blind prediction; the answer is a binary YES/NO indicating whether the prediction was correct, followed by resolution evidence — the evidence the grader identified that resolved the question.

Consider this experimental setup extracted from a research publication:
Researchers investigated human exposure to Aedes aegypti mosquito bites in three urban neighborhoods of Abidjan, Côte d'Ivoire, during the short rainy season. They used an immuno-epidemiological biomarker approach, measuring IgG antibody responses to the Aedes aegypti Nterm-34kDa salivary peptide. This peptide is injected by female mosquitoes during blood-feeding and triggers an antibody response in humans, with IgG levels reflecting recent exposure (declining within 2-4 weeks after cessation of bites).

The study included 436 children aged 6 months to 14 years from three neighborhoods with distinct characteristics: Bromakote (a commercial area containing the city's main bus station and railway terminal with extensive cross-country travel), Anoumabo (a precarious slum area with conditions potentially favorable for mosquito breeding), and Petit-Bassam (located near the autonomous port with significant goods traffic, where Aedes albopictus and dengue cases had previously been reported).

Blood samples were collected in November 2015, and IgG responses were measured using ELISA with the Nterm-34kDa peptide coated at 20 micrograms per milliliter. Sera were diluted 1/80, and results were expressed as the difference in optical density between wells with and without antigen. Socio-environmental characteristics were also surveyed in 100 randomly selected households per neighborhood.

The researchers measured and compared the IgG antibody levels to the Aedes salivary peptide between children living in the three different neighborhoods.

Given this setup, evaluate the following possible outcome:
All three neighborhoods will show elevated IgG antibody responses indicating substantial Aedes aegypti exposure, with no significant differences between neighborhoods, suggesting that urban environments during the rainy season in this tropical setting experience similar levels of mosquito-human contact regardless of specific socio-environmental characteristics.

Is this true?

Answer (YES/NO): NO